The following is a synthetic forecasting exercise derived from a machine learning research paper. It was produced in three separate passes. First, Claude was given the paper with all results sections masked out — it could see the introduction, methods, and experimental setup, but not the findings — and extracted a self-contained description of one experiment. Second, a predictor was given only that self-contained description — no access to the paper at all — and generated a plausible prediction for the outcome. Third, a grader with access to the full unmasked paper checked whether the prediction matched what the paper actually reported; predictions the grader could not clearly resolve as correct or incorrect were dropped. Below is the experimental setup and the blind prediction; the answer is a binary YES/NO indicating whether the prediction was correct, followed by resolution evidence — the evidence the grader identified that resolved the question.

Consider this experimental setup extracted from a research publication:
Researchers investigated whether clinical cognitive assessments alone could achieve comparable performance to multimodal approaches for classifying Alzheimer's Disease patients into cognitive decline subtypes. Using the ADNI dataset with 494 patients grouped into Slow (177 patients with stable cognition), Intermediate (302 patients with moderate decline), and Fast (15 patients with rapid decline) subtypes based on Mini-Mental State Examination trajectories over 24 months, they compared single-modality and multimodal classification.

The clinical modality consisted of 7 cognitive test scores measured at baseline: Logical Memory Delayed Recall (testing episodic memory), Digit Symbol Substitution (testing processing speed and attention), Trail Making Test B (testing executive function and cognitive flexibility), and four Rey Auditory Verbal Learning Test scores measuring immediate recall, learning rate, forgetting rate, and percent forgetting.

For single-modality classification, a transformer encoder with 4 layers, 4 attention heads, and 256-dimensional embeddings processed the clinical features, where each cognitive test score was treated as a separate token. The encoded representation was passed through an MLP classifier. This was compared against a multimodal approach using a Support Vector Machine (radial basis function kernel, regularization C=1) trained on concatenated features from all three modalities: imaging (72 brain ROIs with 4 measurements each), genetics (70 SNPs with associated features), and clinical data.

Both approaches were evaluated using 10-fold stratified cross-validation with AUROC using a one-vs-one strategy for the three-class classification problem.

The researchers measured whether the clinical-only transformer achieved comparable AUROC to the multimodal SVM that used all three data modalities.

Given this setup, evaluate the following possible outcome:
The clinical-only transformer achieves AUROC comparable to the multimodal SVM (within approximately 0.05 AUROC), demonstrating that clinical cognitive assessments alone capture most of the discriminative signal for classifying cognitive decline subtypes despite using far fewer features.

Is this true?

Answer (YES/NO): YES